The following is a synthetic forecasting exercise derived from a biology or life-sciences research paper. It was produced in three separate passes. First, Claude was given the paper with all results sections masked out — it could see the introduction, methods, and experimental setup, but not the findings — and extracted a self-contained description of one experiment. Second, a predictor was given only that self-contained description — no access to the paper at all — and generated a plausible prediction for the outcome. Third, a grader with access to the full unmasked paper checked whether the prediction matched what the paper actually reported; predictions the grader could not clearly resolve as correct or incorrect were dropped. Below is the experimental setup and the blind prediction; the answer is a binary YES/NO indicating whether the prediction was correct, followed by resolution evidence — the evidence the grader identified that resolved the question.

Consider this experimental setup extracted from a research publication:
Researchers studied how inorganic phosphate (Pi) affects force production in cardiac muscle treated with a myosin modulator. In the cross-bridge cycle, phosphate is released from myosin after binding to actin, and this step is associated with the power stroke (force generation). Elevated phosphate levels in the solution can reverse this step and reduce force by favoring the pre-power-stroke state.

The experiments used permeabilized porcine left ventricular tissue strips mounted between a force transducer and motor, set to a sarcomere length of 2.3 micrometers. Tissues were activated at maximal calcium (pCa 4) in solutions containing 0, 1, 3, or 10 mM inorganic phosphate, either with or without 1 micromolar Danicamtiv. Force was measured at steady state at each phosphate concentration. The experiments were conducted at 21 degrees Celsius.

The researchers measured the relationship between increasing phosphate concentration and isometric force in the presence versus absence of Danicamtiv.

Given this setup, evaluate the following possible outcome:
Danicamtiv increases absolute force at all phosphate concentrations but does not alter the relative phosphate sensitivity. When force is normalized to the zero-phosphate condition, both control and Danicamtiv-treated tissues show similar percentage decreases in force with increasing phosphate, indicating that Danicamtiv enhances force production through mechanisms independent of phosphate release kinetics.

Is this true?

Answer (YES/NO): YES